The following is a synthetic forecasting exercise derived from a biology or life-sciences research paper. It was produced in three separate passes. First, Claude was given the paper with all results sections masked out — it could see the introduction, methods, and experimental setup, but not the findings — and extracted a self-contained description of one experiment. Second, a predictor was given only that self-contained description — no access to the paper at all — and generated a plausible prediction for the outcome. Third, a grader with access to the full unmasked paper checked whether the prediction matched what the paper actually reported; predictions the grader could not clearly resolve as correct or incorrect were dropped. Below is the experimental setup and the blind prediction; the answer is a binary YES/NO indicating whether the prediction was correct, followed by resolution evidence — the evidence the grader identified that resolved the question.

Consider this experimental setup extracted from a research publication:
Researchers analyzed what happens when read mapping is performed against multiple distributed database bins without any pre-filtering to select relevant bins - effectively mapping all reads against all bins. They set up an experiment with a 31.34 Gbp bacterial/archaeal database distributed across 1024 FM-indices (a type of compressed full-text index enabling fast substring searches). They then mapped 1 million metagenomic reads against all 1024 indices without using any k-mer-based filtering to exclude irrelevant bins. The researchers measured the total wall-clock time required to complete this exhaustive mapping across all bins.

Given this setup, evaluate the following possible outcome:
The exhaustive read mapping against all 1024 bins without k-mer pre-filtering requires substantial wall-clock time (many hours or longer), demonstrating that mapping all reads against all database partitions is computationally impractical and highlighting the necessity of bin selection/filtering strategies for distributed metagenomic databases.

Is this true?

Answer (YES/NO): YES